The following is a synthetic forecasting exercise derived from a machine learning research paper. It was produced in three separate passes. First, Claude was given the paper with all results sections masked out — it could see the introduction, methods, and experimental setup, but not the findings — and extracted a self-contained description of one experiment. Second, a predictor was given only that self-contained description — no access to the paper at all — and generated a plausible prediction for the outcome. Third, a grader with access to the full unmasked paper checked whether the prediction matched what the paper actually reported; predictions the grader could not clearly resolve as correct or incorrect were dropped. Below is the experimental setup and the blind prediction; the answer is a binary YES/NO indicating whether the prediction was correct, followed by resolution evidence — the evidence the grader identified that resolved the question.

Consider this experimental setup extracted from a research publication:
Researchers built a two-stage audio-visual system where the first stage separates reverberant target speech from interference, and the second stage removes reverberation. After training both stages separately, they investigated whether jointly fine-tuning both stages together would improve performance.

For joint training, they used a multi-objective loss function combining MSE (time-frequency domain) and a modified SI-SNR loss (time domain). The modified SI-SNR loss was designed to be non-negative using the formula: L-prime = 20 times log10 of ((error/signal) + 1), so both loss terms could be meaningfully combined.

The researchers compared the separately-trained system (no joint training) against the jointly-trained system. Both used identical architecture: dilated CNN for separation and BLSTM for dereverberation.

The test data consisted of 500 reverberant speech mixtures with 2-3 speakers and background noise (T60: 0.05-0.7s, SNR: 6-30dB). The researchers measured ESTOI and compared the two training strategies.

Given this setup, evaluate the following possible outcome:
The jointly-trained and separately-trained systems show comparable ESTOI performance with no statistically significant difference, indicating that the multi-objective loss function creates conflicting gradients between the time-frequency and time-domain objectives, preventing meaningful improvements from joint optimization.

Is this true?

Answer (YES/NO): NO